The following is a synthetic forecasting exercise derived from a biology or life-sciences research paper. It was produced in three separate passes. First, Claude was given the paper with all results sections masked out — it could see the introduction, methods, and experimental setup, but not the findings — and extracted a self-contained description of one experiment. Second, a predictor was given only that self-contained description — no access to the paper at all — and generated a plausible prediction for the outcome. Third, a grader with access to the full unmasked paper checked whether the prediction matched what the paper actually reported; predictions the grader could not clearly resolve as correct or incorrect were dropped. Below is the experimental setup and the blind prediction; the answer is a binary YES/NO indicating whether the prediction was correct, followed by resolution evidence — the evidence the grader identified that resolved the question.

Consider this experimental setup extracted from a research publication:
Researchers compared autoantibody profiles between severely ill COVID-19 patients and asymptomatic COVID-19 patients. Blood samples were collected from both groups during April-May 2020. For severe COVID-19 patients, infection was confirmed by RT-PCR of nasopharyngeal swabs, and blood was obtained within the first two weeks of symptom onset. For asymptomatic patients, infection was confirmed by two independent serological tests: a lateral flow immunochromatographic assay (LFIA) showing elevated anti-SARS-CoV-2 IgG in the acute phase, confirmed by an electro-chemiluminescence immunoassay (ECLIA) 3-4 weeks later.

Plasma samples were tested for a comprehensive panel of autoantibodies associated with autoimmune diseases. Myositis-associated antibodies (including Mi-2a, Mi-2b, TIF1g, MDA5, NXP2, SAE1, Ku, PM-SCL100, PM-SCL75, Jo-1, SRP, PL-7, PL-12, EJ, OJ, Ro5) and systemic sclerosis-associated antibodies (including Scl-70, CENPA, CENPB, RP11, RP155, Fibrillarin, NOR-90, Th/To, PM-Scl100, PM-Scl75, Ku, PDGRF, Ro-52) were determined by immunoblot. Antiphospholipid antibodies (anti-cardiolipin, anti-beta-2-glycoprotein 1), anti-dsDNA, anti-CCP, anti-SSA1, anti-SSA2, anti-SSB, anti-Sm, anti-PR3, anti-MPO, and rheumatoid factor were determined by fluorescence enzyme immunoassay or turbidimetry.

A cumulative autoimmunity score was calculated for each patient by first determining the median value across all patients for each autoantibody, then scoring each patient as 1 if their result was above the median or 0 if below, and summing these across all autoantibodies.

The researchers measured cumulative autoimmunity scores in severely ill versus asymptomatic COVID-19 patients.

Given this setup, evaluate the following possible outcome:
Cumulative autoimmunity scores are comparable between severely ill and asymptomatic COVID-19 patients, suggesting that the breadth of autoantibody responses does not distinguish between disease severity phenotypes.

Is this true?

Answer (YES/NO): NO